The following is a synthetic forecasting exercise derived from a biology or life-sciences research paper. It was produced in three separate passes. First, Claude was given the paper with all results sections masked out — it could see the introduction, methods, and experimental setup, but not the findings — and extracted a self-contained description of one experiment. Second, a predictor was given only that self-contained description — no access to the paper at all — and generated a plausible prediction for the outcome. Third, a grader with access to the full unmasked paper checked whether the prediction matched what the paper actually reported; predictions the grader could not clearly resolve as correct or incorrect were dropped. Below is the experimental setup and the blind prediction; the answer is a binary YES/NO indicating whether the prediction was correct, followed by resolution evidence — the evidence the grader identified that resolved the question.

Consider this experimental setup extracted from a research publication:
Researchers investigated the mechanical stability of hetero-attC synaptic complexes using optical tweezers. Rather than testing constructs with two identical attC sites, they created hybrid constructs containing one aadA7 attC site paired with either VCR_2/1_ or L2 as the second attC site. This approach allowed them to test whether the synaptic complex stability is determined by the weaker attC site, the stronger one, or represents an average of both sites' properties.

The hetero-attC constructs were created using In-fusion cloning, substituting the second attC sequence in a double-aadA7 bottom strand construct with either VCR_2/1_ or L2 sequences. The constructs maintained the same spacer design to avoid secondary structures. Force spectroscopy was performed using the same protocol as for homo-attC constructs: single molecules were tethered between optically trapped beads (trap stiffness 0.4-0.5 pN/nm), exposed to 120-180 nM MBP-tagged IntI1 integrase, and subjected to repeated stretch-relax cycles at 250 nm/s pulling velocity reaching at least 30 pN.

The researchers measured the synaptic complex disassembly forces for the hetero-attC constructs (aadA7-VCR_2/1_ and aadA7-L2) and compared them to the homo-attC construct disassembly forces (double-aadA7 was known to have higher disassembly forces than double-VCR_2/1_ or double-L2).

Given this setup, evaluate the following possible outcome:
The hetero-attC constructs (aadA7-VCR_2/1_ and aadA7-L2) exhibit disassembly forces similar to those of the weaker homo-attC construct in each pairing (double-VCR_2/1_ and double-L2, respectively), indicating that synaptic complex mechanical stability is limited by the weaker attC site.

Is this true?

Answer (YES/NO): NO